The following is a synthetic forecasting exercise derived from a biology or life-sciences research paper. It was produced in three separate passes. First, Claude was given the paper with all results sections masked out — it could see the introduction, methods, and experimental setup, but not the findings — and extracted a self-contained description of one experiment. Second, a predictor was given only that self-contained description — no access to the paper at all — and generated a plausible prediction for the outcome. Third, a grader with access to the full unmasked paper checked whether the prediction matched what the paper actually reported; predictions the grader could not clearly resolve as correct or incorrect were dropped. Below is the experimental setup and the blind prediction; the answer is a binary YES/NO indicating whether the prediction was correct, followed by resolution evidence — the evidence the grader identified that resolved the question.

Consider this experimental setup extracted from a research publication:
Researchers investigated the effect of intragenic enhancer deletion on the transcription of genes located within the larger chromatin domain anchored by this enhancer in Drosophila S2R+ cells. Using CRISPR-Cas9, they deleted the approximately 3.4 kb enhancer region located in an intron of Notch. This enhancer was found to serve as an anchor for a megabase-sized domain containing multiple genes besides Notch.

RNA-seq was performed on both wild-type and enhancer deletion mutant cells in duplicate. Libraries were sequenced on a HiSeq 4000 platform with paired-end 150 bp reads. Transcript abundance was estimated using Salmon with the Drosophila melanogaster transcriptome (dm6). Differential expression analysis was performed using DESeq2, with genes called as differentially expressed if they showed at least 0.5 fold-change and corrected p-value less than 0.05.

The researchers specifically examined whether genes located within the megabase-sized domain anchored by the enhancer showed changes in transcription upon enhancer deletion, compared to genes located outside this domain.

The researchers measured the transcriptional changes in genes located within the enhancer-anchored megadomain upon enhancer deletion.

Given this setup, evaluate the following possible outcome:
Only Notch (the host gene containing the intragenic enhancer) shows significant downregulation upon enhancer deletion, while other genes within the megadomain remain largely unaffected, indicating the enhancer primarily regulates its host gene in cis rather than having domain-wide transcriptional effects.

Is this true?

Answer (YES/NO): NO